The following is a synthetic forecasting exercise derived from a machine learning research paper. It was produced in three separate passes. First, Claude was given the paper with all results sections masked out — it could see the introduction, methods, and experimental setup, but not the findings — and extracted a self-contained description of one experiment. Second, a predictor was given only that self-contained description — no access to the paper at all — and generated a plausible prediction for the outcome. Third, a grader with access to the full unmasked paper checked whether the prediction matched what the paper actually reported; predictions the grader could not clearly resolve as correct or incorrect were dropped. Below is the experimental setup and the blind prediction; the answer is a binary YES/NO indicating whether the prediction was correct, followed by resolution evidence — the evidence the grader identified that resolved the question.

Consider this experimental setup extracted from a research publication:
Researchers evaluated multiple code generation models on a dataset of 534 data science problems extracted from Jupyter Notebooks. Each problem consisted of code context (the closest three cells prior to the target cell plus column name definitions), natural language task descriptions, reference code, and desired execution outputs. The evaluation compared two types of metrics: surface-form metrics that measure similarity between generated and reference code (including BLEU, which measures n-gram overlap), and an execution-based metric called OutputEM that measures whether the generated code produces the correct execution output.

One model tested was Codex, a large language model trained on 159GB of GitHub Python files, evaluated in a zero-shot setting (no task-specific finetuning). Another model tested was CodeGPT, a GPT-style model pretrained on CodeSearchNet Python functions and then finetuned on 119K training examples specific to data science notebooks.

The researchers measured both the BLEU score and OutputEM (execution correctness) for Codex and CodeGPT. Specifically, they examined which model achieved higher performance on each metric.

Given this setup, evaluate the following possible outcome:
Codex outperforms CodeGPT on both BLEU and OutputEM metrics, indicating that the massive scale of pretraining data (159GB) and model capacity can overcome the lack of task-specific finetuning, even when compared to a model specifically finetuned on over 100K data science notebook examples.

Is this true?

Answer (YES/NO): NO